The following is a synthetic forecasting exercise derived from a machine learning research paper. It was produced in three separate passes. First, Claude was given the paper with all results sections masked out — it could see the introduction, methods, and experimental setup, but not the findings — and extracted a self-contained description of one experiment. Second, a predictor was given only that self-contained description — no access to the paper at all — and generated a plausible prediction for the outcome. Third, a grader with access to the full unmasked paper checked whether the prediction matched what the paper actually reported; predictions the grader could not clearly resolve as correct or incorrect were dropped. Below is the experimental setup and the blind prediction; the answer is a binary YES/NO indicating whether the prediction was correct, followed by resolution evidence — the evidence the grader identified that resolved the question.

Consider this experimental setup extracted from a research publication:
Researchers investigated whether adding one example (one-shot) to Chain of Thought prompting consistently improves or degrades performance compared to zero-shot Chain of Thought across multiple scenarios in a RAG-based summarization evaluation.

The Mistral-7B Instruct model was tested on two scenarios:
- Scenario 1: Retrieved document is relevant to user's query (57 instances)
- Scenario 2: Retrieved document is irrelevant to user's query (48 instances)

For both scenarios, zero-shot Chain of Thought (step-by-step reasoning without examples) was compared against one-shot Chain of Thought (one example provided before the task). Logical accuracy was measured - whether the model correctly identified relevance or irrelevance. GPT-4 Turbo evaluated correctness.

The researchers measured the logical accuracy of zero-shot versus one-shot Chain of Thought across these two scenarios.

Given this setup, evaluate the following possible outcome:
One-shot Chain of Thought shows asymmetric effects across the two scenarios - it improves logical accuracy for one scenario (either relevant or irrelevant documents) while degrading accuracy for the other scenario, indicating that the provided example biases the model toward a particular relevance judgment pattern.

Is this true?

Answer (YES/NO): YES